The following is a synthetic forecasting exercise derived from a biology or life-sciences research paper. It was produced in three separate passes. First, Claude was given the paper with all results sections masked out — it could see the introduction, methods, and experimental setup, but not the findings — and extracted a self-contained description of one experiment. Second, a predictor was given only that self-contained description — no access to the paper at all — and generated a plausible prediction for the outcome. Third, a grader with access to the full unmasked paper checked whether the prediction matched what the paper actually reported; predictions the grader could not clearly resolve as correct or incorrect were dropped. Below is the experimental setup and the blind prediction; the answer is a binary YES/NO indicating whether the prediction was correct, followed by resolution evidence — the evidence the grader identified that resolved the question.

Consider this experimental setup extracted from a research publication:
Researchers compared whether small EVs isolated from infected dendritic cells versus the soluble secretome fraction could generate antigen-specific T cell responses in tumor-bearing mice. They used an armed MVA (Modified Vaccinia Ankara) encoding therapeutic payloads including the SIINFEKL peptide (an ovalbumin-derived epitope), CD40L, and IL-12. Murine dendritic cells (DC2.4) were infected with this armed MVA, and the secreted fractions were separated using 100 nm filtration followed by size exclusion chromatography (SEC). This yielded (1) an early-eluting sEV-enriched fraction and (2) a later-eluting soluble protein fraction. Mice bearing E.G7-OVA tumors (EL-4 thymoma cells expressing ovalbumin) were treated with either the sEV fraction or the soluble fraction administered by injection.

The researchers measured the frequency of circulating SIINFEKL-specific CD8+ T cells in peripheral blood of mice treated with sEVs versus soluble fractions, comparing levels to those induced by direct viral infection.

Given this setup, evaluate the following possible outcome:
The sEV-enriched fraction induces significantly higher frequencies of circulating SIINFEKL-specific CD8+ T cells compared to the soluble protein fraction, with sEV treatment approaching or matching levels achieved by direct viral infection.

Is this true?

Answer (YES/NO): NO